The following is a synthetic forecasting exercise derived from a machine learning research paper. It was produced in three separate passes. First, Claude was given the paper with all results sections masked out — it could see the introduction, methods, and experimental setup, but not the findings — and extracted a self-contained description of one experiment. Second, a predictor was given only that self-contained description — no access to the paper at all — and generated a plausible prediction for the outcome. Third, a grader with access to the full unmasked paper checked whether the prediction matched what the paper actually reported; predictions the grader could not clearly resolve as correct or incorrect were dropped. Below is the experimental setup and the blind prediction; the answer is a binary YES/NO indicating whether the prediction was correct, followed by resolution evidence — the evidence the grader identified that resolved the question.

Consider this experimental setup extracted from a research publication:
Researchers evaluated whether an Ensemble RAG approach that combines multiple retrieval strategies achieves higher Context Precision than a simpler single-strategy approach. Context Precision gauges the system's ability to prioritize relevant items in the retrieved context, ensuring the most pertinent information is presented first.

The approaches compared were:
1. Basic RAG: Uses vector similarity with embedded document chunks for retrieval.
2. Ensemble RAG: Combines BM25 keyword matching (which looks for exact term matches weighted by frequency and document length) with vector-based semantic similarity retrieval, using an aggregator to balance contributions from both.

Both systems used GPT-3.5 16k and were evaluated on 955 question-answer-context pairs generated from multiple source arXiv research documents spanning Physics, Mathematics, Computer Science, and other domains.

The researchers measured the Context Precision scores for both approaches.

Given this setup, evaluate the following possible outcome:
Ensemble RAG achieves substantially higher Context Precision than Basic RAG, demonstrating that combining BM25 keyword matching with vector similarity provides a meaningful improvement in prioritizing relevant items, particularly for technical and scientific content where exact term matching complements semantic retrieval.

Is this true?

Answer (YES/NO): NO